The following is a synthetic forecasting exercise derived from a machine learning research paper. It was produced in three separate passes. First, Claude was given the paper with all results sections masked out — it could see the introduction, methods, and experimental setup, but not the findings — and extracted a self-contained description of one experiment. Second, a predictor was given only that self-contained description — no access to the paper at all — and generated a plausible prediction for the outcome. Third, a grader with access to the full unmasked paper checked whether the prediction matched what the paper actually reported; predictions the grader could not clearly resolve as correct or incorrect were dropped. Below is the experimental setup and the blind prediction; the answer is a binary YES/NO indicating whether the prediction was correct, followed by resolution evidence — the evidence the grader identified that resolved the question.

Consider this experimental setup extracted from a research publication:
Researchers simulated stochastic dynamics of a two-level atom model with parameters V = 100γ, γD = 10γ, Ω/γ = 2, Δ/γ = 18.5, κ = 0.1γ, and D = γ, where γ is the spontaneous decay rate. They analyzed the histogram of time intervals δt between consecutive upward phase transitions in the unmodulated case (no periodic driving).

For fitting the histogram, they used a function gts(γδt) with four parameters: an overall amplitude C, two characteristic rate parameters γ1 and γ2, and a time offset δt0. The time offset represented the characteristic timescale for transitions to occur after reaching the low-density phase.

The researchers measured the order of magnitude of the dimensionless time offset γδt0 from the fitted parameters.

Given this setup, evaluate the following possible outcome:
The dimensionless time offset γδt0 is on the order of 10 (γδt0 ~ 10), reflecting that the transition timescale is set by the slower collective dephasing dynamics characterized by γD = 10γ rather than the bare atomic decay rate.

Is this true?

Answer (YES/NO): YES